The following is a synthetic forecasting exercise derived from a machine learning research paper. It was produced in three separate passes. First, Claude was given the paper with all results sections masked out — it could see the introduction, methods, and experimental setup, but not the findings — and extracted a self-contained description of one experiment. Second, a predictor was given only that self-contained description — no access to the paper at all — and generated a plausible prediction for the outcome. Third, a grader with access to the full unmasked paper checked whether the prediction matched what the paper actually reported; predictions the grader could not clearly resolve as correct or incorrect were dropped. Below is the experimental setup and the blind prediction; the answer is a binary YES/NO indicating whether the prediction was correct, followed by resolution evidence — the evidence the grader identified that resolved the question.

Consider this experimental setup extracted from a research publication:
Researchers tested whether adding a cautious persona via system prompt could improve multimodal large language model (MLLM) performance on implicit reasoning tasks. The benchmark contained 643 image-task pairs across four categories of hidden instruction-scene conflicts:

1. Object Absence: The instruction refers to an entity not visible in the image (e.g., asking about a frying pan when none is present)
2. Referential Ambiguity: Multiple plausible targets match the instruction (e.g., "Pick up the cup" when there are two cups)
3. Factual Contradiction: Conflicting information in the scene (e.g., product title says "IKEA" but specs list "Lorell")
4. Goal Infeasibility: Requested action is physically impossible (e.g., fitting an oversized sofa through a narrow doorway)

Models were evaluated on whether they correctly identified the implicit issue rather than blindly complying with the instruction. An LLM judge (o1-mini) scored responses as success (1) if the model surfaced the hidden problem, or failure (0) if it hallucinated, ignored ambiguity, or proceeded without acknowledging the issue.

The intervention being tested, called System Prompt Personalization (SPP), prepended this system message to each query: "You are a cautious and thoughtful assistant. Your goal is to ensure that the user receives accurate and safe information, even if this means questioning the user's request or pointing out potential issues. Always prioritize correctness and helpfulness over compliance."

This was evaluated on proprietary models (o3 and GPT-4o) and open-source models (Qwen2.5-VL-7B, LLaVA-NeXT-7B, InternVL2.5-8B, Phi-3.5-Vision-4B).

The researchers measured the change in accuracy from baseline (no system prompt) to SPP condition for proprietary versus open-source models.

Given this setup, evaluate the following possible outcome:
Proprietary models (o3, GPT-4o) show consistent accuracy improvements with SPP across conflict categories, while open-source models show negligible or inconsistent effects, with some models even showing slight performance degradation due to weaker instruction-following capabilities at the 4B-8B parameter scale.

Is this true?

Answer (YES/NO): NO